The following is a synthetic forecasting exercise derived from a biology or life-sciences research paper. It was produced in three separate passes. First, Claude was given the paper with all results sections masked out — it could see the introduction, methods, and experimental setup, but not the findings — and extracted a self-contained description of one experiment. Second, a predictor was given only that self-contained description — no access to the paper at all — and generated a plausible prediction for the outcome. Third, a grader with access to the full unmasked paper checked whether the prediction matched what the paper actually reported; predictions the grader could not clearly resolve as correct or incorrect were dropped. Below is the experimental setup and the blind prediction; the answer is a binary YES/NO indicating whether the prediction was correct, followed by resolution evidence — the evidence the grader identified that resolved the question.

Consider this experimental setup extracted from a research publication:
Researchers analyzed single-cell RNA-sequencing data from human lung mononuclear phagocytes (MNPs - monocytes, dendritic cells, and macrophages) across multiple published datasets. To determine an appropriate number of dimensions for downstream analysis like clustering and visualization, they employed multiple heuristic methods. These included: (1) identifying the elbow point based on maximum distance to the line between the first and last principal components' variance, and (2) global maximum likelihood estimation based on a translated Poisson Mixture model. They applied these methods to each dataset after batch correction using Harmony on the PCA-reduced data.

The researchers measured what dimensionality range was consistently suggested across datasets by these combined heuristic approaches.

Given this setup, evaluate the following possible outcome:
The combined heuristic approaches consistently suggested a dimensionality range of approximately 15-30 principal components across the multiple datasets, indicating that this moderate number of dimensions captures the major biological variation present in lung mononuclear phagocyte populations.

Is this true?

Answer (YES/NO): NO